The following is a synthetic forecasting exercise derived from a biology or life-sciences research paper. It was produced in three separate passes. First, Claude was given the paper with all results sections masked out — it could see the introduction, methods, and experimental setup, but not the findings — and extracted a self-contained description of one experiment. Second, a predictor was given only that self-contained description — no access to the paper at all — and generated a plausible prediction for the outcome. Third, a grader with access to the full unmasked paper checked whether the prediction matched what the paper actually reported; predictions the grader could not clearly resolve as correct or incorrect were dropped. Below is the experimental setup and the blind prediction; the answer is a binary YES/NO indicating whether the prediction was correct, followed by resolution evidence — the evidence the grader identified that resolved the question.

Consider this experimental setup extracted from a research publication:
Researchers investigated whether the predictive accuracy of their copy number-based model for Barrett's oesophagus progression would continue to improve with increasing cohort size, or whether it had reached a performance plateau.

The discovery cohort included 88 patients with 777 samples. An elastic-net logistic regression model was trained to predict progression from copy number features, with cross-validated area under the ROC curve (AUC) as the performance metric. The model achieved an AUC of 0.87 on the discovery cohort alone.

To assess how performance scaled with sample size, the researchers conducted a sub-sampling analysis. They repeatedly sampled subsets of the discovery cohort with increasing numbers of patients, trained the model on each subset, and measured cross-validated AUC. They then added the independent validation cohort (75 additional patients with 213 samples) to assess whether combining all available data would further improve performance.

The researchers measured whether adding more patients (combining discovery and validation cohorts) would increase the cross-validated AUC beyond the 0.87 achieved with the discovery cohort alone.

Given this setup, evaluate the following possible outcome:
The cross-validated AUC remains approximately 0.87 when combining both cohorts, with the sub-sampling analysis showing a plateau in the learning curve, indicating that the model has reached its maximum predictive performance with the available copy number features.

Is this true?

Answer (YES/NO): NO